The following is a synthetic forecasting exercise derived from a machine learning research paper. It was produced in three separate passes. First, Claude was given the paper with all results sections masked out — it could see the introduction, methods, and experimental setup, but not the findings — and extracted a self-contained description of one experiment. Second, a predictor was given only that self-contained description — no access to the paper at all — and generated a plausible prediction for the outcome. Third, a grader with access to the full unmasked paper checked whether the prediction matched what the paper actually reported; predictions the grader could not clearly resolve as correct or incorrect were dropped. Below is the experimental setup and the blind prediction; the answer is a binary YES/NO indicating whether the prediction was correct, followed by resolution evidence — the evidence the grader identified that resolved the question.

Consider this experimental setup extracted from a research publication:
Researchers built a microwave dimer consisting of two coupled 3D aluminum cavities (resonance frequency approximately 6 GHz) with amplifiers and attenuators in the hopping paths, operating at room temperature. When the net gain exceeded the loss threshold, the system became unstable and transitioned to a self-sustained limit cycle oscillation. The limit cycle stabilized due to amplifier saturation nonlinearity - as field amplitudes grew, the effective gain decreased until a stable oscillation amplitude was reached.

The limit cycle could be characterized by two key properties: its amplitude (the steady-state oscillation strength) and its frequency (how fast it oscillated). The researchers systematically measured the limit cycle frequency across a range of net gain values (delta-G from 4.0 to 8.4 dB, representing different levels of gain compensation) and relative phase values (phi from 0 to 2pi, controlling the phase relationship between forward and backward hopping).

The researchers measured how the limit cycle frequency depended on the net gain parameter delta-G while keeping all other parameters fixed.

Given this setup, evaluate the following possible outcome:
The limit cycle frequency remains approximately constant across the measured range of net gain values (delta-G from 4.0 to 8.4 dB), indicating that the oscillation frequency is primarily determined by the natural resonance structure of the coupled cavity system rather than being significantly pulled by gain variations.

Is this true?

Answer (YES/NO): YES